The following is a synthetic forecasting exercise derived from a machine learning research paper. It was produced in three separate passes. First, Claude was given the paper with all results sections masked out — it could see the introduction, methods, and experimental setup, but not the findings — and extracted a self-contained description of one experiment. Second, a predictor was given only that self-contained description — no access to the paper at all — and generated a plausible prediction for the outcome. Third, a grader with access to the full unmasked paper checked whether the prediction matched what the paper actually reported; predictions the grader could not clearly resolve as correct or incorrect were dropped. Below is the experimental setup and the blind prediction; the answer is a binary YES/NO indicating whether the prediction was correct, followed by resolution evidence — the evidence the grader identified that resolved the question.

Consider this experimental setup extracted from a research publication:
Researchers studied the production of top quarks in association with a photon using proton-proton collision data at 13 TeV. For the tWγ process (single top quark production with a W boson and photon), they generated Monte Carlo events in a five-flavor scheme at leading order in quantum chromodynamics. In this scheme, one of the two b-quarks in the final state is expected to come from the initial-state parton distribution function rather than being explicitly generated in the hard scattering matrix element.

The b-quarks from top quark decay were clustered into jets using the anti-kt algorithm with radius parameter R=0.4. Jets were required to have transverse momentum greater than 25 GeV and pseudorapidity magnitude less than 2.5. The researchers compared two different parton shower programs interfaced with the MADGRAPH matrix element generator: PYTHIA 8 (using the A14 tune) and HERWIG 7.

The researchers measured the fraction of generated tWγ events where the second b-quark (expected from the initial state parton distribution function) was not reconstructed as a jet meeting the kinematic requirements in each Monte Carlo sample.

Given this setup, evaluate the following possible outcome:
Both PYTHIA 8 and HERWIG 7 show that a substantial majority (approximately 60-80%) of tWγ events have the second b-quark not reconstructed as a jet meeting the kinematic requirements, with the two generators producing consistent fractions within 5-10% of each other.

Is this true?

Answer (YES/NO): NO